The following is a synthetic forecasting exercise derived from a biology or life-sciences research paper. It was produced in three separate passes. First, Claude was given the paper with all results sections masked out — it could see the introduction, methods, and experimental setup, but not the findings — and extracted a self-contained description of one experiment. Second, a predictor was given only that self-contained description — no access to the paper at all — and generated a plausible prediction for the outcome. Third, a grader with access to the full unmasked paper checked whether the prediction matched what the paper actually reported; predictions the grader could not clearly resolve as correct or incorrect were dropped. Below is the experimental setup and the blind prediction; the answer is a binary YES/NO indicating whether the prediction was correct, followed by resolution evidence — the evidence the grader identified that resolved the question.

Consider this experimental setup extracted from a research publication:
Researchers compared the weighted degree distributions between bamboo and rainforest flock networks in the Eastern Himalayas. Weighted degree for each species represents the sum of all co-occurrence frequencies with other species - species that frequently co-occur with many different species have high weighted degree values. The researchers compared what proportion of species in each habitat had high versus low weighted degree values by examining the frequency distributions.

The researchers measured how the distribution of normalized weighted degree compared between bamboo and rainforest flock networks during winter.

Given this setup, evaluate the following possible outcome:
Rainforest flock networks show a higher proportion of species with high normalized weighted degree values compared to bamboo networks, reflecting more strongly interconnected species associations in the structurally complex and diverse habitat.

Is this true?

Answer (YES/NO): NO